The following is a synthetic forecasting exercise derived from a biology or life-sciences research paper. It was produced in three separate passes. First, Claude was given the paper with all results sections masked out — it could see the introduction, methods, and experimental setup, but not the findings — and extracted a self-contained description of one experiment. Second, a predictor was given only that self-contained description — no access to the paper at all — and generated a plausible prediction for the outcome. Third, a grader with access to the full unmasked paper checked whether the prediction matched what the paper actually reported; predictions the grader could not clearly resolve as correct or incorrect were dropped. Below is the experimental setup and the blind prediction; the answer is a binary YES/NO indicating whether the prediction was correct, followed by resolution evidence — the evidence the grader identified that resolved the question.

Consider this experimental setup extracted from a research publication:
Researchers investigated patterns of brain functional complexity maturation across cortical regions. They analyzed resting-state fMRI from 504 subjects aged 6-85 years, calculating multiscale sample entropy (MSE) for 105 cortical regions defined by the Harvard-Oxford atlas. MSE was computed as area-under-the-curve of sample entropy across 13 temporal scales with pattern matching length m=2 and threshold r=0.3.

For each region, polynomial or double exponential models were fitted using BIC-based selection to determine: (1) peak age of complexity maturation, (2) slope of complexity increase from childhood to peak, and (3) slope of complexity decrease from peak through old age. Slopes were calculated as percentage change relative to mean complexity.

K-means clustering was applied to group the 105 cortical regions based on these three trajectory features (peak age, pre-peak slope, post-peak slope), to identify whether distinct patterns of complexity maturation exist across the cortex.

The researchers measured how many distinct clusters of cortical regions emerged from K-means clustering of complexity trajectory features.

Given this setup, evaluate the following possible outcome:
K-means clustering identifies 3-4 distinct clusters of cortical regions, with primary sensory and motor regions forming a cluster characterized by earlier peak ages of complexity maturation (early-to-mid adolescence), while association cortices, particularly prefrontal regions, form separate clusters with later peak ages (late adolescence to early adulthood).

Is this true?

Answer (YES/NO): NO